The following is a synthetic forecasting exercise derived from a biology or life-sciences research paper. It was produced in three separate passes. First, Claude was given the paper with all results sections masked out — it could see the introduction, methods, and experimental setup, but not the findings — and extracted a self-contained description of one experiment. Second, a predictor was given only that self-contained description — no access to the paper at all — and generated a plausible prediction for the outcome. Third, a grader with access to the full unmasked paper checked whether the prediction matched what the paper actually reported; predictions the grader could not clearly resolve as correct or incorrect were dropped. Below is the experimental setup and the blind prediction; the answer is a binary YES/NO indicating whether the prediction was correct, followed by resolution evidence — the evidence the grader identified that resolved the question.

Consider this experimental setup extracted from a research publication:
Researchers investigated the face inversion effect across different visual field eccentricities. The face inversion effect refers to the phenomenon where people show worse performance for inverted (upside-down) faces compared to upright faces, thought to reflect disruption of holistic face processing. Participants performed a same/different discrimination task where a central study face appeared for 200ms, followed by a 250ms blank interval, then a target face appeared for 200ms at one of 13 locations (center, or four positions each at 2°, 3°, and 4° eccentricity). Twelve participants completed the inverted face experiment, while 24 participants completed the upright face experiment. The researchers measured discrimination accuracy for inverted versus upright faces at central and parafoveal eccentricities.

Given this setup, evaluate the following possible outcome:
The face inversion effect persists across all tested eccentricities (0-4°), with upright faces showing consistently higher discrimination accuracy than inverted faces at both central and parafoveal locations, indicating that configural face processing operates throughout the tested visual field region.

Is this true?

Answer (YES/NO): YES